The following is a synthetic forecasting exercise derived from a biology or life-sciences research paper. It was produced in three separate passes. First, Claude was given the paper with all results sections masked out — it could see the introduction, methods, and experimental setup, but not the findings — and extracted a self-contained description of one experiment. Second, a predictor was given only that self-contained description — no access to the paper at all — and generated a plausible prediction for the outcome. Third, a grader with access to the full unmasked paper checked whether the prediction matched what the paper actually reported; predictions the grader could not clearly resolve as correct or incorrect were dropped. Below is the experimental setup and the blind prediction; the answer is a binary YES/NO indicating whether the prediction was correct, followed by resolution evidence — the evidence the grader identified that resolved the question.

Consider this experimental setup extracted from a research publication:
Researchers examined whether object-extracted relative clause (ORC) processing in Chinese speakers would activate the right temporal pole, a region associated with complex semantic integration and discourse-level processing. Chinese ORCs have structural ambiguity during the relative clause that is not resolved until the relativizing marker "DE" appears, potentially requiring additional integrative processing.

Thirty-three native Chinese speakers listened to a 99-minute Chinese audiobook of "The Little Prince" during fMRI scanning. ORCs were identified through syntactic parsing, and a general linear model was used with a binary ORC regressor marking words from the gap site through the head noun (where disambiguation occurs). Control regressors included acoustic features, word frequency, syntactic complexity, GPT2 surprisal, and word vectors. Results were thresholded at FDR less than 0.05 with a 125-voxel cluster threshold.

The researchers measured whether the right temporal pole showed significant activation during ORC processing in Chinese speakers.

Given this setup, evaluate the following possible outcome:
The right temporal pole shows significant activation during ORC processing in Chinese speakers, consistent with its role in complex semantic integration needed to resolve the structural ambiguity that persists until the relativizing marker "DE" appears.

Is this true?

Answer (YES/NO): YES